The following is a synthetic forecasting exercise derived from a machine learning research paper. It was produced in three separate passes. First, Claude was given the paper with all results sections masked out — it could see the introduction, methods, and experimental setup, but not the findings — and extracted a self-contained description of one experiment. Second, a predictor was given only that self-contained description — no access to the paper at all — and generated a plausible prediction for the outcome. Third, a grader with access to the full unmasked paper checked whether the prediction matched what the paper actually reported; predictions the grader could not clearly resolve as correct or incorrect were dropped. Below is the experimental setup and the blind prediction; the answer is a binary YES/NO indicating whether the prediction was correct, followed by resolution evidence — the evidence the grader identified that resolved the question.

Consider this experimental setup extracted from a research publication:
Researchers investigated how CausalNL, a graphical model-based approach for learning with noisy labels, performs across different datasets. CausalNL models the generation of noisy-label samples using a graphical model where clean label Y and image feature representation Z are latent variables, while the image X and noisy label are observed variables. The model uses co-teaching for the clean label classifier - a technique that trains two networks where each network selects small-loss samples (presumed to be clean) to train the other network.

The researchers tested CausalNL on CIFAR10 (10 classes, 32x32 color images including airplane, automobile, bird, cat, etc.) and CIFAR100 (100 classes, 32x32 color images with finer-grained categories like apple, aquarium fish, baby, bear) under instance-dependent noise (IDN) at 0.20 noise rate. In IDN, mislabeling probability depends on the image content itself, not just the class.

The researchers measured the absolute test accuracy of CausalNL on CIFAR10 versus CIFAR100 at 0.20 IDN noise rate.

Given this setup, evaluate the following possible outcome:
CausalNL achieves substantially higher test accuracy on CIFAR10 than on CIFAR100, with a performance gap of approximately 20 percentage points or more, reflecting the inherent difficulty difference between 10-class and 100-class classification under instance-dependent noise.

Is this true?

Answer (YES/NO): YES